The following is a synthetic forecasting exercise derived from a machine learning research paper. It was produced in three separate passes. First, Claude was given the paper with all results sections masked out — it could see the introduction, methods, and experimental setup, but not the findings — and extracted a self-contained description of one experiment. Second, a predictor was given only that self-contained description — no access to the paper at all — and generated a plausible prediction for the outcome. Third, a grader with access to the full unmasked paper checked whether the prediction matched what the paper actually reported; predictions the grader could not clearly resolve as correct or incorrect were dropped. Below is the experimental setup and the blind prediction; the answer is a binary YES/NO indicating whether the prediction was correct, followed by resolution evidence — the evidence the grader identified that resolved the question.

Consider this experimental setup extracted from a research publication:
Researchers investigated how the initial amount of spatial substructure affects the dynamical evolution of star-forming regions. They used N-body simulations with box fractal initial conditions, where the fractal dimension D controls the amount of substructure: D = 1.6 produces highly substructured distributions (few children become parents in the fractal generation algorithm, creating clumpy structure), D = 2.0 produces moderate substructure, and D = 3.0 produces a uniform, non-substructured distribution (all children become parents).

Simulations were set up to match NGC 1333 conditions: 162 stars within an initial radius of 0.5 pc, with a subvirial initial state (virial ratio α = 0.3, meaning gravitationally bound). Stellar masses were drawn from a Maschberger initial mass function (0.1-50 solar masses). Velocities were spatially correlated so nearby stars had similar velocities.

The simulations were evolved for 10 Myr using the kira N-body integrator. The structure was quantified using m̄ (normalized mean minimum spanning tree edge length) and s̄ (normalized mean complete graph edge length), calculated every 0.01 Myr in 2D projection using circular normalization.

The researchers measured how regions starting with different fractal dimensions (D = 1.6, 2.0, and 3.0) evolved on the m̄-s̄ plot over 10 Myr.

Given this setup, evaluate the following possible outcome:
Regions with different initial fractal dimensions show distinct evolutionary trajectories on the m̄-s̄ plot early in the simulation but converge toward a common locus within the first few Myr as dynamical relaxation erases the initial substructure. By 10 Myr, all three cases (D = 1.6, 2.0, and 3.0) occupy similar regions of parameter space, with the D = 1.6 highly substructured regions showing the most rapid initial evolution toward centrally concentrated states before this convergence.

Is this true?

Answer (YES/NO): YES